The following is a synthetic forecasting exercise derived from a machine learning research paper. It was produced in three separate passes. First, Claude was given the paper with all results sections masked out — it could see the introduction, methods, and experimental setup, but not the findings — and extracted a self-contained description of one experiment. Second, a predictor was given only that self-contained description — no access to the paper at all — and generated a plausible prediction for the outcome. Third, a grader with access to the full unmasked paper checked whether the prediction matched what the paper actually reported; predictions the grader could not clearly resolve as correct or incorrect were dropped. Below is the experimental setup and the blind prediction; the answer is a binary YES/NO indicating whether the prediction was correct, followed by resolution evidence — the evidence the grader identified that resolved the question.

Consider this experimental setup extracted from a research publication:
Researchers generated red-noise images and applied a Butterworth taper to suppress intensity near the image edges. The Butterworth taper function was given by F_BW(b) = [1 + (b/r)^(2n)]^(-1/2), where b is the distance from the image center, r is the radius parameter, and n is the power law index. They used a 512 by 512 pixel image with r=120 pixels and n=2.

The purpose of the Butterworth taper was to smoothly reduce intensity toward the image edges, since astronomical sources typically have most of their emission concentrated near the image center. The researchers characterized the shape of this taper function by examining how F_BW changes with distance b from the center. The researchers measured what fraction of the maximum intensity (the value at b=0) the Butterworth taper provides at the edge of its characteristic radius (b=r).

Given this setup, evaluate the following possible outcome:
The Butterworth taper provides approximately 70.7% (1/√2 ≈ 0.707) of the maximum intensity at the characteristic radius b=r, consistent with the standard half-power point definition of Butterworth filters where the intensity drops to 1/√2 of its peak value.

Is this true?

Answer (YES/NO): YES